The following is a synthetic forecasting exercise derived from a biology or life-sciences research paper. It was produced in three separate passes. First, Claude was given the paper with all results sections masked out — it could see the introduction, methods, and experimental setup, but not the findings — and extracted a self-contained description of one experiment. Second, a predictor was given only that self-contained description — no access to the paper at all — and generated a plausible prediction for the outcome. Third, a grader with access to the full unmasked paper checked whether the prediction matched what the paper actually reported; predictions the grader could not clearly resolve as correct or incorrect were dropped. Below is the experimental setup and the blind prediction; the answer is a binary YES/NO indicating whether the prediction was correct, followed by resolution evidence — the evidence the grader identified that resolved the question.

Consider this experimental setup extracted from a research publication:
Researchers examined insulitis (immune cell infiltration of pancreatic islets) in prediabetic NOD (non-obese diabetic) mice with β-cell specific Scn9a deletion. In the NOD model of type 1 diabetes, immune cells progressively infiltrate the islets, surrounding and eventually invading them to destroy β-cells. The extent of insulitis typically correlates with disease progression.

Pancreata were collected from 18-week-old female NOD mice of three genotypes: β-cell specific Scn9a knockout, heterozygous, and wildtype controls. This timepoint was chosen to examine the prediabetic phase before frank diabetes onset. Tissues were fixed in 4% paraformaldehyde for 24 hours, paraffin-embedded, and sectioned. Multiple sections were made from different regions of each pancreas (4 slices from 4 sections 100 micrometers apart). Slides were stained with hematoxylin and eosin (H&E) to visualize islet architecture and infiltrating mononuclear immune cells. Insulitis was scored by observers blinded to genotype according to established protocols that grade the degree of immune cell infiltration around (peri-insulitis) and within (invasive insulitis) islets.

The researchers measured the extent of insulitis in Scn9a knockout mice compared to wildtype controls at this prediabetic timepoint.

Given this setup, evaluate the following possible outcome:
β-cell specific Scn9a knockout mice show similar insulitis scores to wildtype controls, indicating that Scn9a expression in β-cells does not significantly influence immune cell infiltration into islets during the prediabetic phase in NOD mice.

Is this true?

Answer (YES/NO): NO